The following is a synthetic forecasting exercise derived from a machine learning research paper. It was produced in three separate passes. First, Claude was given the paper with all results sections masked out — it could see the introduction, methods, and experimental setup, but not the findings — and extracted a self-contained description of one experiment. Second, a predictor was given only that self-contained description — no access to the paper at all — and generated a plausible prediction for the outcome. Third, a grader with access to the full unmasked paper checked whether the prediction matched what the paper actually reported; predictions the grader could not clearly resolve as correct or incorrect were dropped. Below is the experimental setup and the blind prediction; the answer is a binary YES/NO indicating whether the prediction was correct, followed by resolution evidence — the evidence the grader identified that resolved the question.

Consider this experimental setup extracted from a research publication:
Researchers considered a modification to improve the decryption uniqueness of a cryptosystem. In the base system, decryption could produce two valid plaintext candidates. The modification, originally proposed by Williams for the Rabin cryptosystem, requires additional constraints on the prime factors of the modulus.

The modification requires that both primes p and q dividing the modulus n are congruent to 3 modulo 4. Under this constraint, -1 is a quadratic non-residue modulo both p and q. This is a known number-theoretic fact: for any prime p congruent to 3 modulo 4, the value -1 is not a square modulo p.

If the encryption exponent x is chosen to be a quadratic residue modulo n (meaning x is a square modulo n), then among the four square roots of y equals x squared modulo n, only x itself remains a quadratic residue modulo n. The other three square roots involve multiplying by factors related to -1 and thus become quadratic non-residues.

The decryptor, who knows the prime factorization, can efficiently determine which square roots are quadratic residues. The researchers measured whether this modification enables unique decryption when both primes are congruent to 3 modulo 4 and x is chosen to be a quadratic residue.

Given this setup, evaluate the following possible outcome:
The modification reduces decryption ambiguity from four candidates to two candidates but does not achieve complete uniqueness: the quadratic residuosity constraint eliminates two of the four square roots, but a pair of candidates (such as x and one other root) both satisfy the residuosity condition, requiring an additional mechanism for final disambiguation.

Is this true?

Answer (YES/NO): NO